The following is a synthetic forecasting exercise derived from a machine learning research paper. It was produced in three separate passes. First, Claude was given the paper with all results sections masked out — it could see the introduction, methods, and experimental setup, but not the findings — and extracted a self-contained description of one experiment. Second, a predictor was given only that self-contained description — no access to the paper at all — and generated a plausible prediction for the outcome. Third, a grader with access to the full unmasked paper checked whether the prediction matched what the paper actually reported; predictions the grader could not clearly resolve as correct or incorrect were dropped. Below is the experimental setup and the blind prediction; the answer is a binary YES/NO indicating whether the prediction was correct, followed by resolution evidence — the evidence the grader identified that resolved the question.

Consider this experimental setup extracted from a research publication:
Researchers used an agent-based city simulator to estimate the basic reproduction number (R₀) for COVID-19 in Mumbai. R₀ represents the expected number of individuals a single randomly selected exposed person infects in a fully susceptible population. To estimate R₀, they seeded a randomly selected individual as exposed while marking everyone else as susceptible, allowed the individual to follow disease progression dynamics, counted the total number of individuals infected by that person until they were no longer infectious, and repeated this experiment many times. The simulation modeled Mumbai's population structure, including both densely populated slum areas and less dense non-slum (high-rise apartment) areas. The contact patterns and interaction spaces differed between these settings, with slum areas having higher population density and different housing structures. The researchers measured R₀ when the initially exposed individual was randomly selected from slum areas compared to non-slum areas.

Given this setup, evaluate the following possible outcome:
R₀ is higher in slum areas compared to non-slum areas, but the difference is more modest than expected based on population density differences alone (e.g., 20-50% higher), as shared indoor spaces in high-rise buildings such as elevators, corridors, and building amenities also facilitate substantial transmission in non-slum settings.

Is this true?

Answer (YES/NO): NO